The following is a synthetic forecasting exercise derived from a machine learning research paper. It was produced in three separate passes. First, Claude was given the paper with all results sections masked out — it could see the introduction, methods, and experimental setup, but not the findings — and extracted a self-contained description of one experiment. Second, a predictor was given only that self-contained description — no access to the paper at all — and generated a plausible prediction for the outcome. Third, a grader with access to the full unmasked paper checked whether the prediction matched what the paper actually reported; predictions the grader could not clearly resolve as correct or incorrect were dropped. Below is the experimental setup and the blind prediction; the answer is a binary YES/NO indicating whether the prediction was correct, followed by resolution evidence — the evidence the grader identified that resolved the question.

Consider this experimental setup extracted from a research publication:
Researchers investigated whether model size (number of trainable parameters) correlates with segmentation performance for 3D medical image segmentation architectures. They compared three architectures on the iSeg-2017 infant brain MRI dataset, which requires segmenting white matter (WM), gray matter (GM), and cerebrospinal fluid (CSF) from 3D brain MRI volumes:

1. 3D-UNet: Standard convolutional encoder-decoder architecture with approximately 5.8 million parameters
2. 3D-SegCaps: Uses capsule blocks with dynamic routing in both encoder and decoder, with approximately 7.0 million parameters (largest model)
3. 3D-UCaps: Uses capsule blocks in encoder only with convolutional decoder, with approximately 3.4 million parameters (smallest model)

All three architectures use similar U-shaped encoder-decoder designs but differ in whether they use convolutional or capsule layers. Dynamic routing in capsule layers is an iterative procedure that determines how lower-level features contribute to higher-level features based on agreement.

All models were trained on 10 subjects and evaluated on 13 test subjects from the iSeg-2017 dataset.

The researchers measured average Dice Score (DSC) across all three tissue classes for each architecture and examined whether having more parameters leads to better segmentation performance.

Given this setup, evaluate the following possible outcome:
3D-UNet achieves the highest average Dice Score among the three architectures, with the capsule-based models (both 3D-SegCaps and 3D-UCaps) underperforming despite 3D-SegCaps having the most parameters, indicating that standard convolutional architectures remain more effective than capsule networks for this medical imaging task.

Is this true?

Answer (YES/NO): NO